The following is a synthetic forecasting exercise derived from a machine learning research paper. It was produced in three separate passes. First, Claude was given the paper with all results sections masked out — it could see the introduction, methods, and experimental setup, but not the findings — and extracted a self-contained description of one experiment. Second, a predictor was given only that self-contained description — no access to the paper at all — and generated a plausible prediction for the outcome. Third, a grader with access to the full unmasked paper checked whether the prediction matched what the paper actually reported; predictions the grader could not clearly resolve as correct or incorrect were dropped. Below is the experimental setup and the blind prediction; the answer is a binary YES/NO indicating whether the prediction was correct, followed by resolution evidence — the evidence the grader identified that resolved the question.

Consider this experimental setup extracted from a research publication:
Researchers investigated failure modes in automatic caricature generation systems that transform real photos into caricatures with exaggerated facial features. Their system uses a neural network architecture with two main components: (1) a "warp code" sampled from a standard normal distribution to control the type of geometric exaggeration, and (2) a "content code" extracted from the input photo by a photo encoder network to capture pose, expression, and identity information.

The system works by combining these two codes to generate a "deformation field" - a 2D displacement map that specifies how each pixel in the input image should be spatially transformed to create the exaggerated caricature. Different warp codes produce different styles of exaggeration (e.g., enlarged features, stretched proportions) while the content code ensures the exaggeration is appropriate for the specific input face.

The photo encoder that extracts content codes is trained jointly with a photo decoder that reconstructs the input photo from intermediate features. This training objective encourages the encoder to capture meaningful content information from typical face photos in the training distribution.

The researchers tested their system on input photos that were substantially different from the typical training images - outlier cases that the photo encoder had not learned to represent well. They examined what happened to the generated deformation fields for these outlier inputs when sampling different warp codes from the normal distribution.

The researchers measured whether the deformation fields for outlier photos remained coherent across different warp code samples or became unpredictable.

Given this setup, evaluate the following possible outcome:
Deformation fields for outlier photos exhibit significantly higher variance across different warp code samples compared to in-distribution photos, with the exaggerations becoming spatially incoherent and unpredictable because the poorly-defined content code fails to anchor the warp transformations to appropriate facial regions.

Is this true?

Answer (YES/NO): NO